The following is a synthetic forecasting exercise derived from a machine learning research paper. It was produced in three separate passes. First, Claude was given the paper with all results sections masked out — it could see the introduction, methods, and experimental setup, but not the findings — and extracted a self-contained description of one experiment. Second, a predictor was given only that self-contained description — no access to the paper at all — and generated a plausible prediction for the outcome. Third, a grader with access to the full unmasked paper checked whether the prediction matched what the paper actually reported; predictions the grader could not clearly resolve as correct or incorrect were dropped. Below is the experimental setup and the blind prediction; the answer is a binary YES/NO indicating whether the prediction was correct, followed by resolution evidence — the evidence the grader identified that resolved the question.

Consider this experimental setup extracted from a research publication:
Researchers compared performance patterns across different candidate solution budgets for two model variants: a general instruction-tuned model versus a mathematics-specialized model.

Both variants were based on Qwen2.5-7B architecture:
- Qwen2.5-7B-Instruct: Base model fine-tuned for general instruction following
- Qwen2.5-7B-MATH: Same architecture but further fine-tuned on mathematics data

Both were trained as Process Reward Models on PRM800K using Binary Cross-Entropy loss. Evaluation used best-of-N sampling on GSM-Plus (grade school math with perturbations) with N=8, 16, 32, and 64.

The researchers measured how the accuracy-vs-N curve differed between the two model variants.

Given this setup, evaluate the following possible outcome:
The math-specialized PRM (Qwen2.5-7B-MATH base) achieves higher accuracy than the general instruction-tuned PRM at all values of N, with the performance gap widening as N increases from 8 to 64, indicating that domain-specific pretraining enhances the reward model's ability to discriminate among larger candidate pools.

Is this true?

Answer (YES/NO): NO